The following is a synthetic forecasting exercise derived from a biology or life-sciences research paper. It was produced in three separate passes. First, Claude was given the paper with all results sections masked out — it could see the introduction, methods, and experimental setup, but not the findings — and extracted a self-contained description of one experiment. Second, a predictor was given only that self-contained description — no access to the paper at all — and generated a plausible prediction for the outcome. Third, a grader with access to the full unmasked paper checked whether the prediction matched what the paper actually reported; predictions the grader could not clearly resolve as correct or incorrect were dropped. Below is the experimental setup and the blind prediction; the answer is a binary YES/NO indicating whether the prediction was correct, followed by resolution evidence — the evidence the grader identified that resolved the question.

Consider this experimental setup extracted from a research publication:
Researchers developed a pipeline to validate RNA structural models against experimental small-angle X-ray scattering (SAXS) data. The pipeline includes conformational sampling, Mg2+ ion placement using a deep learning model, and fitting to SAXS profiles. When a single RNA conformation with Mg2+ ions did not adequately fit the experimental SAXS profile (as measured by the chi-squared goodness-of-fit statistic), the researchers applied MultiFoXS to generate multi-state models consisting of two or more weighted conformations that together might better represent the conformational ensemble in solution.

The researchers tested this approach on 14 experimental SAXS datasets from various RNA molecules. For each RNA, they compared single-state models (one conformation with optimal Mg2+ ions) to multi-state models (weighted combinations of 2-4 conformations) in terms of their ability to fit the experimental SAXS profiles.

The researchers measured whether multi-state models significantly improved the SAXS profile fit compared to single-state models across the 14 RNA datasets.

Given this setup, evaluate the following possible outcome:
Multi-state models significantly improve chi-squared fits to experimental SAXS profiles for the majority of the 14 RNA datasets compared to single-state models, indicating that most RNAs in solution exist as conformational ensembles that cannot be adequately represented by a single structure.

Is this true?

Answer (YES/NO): NO